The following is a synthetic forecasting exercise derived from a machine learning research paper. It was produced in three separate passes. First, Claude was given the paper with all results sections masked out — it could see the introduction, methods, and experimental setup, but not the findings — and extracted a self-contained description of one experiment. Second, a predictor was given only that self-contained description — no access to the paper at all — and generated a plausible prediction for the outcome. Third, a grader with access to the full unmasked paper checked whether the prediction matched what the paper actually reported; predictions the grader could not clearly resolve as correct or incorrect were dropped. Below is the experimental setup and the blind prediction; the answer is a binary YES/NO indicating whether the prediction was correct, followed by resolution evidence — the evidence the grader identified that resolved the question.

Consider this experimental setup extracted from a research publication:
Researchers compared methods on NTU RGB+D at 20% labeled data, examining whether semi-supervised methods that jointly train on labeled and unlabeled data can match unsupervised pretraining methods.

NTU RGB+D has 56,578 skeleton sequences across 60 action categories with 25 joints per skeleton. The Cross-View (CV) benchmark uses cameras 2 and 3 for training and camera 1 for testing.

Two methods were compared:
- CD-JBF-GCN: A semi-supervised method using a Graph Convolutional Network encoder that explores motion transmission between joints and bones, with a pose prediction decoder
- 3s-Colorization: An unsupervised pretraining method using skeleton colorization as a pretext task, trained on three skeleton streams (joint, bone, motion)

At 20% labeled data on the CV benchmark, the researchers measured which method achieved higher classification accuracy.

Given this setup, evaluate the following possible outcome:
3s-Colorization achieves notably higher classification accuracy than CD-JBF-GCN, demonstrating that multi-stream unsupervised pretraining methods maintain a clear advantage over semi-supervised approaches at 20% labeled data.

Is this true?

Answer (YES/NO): NO